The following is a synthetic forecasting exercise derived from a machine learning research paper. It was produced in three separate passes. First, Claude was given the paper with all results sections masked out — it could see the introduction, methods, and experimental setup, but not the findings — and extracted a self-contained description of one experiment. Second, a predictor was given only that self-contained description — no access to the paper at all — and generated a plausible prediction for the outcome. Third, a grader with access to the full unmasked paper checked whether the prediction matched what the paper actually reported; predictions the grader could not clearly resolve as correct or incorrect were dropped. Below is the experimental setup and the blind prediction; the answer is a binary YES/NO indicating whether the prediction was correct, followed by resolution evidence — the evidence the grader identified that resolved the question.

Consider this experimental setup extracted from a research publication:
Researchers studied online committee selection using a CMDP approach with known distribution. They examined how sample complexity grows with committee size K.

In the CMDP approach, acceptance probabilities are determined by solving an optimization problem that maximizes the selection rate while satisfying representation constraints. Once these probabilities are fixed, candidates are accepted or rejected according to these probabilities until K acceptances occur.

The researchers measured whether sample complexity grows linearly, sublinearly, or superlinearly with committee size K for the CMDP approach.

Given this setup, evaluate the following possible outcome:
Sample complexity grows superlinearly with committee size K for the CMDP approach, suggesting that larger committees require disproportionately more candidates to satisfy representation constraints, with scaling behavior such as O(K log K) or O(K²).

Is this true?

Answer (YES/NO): NO